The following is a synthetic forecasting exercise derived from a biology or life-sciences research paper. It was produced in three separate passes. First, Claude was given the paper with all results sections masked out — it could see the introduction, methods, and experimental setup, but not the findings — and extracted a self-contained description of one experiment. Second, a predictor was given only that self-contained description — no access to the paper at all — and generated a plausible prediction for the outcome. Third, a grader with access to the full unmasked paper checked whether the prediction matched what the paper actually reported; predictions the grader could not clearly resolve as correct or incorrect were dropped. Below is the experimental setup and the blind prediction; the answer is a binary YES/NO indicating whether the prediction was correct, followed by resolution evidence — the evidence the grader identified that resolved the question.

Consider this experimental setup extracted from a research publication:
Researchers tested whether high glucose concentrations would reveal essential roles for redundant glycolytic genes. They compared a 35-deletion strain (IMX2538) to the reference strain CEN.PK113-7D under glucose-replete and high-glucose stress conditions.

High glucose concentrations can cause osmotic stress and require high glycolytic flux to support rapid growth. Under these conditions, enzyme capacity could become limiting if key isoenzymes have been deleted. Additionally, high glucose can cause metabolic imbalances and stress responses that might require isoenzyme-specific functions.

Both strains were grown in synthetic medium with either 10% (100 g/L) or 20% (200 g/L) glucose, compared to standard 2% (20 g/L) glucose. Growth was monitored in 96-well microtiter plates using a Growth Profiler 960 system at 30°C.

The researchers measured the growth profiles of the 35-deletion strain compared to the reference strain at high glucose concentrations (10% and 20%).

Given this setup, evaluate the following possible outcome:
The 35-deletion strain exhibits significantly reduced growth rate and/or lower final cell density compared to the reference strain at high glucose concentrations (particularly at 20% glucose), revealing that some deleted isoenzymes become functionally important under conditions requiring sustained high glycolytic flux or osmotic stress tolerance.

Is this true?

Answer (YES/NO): YES